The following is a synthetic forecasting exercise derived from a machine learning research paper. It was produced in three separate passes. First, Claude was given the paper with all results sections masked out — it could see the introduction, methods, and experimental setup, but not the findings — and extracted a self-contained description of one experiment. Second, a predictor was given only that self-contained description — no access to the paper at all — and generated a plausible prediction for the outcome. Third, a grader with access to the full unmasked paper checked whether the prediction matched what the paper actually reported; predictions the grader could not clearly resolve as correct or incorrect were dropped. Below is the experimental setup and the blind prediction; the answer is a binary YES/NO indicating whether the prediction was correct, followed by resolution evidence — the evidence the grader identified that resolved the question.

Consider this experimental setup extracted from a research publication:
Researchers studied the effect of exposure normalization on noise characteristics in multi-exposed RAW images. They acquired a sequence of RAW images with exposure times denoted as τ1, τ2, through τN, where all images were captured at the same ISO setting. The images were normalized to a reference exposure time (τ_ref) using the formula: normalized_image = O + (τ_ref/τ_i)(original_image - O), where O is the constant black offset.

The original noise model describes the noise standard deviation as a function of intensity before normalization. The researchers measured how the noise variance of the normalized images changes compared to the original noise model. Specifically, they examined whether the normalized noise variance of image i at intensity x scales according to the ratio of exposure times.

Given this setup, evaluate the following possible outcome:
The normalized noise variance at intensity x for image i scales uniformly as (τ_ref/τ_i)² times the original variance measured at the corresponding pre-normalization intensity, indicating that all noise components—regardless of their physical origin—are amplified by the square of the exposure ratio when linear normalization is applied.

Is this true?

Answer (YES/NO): YES